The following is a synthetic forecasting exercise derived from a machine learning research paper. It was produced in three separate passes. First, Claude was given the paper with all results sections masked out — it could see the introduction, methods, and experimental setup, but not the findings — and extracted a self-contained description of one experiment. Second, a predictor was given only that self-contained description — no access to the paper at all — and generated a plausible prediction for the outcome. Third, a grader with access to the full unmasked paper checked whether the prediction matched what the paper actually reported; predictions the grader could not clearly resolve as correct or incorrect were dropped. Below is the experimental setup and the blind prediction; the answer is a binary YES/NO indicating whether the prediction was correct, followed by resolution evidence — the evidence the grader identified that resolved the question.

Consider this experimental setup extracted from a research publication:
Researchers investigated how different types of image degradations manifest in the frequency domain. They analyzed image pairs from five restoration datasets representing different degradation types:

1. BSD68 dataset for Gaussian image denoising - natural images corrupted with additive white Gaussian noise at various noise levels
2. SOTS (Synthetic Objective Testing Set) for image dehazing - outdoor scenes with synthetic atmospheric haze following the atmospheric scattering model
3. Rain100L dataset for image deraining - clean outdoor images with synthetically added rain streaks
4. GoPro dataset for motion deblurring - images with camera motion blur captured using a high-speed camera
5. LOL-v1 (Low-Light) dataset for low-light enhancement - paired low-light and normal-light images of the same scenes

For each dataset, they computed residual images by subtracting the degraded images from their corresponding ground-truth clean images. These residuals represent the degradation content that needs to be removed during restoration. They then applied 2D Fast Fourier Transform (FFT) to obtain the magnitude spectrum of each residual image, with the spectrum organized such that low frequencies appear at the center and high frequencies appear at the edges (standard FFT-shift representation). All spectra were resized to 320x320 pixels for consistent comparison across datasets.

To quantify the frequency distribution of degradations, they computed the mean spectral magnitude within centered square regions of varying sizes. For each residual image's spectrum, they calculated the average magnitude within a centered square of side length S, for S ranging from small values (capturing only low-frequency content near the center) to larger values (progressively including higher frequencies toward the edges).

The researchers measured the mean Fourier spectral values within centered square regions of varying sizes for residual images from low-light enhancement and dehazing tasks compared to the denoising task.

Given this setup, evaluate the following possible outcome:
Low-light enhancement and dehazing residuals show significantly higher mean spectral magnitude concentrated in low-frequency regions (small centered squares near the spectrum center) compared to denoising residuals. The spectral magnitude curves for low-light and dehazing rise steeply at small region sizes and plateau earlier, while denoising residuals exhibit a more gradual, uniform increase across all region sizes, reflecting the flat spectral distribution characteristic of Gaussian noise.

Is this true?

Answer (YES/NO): YES